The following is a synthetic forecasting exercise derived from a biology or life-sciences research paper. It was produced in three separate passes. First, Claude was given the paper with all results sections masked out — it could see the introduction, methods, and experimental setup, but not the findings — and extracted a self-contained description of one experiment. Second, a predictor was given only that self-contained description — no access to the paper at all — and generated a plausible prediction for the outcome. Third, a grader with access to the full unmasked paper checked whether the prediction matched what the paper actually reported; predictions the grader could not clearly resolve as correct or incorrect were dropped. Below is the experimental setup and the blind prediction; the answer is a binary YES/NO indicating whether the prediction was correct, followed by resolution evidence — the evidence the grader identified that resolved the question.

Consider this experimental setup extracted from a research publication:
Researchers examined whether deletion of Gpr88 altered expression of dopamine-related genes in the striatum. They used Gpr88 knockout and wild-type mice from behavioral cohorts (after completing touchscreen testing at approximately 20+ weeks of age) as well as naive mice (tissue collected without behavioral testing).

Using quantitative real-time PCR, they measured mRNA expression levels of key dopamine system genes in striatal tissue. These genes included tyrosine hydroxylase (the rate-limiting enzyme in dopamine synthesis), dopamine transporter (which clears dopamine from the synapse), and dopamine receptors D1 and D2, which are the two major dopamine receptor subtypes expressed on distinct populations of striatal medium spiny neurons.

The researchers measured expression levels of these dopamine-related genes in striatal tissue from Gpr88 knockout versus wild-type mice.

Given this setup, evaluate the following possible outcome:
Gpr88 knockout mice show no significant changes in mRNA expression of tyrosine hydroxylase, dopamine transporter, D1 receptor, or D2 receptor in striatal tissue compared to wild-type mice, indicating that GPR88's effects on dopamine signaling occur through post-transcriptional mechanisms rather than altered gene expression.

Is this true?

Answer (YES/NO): NO